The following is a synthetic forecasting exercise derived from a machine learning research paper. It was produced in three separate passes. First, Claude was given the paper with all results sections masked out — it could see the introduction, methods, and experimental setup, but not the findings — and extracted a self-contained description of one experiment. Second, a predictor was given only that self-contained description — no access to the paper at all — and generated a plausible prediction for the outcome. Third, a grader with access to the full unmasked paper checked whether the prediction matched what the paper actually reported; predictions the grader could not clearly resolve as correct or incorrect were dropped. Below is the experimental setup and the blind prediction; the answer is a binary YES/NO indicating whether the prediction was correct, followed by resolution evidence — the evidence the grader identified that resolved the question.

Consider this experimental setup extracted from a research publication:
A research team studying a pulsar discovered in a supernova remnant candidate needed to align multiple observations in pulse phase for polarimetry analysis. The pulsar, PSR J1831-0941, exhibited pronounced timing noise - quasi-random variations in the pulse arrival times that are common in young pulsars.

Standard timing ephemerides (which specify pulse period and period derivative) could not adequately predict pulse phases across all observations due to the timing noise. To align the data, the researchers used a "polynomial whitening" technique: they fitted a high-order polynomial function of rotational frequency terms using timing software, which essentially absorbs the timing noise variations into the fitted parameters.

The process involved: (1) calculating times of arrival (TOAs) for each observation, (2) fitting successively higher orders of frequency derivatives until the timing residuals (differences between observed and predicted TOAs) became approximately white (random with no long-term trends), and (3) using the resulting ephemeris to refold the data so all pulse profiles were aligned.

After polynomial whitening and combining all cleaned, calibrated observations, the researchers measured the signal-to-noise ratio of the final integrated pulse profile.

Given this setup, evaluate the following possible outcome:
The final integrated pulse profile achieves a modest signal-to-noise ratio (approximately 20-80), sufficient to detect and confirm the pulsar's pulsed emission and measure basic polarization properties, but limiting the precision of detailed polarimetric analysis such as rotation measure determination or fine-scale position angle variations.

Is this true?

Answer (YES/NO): NO